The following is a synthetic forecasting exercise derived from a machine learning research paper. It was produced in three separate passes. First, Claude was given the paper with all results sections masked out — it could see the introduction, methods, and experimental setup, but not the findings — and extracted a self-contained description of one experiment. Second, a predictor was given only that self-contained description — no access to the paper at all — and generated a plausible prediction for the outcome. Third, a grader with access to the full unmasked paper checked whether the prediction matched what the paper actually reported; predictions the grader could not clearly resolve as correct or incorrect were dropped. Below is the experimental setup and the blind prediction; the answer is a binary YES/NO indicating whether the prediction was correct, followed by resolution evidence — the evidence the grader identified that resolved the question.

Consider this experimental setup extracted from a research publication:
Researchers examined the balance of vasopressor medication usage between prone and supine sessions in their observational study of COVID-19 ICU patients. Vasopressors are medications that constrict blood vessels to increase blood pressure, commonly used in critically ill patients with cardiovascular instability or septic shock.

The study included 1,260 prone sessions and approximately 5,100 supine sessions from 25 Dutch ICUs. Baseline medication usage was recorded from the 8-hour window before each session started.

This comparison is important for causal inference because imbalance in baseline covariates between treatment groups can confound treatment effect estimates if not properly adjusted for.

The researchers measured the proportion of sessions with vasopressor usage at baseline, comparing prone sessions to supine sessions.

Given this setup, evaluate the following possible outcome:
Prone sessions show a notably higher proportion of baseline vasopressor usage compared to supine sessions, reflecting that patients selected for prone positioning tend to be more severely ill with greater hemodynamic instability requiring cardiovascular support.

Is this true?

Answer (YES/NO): YES